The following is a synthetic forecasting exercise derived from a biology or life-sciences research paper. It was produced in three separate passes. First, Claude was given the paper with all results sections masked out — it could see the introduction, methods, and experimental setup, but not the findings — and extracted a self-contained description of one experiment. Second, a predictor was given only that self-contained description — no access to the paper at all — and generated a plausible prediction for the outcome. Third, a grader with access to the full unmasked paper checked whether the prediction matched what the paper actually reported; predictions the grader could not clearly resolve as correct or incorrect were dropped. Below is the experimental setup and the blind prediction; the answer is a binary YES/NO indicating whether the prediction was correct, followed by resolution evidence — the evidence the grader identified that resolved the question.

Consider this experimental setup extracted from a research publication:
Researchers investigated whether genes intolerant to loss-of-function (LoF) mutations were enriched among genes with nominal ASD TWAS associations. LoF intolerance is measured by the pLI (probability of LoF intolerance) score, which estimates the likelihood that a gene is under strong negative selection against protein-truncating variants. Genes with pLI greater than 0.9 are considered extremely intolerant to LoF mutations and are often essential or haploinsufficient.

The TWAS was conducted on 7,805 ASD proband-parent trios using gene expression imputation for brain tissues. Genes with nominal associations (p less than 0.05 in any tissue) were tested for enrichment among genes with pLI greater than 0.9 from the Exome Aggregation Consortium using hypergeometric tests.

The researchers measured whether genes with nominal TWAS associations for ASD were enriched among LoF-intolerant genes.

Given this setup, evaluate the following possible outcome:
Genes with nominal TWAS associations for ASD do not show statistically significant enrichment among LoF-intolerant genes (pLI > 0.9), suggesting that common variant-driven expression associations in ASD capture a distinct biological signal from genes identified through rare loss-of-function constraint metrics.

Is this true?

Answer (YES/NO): YES